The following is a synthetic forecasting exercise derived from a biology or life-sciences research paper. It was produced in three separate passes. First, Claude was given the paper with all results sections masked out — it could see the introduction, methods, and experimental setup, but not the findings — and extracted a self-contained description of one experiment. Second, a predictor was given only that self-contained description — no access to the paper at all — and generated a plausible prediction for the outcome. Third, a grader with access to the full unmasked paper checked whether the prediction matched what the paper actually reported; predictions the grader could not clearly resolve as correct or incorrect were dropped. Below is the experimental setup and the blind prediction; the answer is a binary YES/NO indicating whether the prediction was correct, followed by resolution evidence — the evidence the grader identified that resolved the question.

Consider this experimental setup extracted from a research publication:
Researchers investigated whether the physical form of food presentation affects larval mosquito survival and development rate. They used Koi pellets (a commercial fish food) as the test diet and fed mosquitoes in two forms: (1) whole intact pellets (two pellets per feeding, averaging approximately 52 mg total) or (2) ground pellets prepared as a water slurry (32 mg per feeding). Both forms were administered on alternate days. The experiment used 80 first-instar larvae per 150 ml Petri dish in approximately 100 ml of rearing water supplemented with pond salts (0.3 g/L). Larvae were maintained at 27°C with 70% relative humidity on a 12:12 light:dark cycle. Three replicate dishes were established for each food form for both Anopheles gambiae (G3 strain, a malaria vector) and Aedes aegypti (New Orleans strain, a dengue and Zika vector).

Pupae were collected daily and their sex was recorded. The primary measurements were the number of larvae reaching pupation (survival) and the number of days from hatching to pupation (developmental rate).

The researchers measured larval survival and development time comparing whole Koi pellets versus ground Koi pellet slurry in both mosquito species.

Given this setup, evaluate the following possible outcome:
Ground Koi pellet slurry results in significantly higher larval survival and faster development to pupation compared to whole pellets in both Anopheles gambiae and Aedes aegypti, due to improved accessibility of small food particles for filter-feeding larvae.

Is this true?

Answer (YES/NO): NO